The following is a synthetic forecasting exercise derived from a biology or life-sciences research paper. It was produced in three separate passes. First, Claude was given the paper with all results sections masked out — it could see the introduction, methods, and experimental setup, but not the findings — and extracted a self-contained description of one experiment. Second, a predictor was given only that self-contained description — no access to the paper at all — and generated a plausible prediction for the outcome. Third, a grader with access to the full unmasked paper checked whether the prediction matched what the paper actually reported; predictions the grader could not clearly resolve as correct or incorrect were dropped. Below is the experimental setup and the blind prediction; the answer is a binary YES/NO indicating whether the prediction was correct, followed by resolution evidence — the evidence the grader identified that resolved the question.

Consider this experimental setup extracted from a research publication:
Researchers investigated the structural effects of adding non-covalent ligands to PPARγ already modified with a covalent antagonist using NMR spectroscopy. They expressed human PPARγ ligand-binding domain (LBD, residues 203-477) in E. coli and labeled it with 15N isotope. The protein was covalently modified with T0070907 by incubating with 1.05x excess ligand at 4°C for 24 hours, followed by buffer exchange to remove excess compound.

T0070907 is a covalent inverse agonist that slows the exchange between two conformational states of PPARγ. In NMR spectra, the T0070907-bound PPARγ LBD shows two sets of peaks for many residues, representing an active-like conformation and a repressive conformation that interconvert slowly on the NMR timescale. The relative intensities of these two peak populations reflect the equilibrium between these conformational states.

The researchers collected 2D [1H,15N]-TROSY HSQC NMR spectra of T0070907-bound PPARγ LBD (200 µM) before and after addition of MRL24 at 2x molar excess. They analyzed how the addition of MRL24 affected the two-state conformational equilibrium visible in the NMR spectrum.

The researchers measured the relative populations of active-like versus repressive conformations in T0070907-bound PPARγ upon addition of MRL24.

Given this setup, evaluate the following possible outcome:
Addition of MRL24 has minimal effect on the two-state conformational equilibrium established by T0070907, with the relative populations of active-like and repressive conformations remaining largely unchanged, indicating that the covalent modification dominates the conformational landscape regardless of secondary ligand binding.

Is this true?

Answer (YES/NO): NO